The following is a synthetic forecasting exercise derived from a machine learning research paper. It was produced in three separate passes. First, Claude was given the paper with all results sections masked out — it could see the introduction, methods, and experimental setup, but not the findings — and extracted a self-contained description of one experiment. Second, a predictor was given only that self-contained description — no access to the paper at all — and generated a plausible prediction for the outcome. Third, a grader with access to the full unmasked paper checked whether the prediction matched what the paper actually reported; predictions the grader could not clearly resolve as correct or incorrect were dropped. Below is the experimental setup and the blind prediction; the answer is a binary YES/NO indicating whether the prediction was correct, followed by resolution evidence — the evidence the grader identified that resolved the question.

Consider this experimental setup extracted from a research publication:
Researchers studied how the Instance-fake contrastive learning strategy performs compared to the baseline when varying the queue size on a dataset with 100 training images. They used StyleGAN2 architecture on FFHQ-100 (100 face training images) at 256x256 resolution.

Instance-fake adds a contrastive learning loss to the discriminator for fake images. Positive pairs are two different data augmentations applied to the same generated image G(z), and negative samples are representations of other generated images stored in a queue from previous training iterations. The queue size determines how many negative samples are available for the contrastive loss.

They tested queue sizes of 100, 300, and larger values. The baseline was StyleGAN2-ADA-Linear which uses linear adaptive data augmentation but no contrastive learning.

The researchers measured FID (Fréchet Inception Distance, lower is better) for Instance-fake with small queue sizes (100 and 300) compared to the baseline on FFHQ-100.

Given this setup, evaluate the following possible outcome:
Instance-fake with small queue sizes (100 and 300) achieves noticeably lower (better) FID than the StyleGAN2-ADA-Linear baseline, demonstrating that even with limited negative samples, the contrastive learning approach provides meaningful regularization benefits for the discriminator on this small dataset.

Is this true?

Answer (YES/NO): NO